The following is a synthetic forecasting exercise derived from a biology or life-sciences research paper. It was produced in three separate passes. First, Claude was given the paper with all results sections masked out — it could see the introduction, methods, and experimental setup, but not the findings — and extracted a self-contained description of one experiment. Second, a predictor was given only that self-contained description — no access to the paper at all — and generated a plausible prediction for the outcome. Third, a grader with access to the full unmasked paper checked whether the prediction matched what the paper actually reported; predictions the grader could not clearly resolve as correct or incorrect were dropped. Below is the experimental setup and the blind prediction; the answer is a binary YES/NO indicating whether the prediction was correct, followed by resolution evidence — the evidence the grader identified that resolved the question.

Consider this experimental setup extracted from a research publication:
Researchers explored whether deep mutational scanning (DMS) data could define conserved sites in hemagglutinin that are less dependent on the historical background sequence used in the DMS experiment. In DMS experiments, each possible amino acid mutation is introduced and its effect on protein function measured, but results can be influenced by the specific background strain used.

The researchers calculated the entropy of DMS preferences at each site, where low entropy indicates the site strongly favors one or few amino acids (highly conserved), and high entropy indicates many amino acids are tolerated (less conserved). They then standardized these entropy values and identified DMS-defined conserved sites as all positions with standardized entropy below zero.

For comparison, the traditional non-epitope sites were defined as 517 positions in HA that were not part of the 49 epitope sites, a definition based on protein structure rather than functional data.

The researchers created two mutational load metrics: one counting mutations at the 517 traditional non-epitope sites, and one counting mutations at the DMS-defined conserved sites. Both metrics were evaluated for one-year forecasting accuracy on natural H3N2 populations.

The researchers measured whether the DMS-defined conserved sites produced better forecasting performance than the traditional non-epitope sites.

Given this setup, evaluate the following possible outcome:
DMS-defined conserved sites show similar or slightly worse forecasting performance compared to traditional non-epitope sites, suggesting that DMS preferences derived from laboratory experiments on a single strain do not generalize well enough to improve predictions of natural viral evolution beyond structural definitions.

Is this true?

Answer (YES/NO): YES